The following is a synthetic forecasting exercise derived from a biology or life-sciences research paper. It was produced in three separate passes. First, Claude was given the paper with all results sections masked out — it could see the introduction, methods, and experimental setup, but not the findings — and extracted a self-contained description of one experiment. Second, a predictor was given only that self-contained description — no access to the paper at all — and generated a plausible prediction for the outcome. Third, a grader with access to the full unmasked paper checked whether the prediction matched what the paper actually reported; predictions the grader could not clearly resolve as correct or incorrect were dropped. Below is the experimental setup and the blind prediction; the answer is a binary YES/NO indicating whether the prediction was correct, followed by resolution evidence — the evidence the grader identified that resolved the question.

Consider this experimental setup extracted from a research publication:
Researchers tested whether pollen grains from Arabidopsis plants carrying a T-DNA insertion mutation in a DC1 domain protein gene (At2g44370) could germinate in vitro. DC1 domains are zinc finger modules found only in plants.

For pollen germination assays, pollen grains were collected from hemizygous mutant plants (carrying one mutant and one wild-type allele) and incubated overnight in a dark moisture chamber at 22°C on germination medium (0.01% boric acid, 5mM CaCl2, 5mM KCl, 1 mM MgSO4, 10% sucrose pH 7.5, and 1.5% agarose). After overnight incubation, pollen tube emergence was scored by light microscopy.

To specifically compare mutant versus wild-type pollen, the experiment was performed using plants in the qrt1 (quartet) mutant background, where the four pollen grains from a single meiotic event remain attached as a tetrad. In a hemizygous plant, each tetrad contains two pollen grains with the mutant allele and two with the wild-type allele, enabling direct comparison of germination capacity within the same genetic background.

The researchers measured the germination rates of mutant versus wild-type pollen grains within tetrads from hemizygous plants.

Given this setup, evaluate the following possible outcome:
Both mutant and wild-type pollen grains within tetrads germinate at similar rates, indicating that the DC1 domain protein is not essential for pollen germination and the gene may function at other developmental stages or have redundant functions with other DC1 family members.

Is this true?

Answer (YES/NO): NO